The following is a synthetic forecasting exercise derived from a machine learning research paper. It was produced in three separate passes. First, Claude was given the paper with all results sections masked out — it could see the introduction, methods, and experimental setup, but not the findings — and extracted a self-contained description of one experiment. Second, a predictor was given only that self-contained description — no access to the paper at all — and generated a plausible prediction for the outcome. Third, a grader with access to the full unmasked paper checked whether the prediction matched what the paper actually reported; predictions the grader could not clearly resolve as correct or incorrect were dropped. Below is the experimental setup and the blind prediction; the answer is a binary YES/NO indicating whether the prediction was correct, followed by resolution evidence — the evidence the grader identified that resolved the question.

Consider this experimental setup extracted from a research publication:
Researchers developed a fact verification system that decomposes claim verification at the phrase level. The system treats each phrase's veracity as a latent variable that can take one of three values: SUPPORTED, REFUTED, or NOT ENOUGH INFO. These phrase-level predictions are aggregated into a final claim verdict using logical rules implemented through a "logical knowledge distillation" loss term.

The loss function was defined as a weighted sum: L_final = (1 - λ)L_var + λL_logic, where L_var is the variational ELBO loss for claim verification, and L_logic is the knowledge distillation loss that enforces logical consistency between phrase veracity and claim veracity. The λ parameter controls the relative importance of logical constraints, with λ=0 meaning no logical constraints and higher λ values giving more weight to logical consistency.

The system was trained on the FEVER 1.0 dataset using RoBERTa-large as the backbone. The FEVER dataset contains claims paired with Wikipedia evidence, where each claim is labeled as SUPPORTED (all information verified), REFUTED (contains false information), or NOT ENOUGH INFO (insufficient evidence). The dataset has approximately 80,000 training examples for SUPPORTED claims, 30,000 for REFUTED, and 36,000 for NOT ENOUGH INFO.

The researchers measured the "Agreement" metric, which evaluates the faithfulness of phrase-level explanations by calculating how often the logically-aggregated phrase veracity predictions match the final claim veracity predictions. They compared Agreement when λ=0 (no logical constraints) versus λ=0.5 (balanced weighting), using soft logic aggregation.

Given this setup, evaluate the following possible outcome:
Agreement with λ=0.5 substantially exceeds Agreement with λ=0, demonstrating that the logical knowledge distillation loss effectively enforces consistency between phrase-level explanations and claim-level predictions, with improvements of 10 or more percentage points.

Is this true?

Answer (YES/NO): YES